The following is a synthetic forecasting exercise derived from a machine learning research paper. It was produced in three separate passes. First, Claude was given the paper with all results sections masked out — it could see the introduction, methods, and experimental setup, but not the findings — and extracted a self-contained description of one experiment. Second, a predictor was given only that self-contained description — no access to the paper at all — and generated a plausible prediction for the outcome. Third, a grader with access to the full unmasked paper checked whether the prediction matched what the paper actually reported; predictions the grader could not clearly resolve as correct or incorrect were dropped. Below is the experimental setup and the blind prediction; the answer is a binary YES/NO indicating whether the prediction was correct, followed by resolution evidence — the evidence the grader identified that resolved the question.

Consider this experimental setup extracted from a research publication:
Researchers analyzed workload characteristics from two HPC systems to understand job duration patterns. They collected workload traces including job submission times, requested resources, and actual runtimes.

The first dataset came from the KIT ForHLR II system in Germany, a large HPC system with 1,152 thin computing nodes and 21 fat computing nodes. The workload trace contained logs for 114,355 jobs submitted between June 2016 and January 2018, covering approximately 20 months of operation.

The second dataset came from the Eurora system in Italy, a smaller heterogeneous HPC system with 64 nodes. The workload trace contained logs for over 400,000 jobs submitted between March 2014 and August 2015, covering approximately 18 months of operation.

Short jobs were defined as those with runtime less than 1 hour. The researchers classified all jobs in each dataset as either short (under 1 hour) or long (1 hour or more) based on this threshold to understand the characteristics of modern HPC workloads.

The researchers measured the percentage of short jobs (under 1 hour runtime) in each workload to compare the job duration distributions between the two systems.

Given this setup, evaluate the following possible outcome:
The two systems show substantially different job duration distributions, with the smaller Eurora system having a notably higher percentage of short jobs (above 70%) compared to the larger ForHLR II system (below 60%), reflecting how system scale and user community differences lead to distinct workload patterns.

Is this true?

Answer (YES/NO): NO